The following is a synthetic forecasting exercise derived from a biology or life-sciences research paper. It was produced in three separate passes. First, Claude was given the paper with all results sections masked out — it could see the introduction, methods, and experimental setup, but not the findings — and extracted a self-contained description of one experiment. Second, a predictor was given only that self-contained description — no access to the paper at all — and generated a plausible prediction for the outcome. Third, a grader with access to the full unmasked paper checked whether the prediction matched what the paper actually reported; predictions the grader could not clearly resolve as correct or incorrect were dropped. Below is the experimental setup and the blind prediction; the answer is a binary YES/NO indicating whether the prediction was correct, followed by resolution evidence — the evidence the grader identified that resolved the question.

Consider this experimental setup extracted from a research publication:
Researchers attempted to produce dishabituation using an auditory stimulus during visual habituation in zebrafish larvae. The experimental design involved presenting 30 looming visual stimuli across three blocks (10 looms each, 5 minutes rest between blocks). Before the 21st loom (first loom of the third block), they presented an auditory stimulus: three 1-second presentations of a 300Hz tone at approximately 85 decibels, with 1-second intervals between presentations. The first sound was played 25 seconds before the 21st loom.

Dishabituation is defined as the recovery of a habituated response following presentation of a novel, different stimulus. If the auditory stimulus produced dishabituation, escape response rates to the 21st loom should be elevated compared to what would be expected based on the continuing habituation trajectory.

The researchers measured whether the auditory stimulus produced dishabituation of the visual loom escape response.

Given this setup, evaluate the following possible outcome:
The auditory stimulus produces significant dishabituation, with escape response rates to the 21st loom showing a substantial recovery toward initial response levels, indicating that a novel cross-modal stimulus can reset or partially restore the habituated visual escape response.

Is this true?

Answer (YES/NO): NO